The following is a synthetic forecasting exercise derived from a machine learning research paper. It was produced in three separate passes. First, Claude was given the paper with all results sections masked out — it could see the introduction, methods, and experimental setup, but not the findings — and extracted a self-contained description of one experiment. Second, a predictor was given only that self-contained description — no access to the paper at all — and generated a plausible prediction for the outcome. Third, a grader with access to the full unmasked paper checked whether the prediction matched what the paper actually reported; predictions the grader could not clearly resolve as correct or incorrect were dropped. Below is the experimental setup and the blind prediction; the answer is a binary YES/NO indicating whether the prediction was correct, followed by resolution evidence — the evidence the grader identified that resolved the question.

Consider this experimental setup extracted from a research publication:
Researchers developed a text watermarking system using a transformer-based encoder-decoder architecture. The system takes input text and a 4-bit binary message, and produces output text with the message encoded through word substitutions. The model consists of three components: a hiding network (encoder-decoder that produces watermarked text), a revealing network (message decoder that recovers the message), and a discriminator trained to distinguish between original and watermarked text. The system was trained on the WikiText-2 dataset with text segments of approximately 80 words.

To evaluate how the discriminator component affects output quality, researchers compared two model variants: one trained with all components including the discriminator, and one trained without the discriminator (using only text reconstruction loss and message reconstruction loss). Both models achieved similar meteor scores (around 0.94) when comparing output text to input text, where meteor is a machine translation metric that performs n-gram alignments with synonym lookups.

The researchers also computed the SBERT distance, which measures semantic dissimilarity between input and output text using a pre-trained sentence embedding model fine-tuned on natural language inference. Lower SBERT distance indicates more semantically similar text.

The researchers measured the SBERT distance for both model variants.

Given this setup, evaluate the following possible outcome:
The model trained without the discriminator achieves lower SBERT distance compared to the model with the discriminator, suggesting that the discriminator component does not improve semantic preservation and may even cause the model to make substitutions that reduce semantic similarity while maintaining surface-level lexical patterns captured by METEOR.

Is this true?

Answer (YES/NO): NO